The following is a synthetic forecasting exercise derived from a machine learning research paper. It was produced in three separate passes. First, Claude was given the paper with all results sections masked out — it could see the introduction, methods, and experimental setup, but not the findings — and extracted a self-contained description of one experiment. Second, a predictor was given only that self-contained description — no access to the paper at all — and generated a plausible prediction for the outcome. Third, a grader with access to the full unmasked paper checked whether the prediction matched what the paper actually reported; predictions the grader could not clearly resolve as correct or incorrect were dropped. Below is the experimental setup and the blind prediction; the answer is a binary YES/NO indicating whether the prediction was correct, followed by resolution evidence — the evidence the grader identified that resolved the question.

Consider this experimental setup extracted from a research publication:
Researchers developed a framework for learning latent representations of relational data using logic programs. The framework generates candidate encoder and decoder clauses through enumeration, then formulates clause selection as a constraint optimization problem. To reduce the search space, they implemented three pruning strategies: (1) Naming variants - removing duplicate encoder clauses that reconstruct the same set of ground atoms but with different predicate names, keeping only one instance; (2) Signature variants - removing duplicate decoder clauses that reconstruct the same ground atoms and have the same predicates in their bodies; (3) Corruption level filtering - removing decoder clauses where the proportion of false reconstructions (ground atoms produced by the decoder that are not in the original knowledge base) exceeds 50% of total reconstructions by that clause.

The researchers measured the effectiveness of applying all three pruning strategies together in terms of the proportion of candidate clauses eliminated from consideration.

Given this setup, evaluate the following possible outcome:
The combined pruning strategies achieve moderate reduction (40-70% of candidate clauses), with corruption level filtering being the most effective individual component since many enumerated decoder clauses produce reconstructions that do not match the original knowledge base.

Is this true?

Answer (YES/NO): NO